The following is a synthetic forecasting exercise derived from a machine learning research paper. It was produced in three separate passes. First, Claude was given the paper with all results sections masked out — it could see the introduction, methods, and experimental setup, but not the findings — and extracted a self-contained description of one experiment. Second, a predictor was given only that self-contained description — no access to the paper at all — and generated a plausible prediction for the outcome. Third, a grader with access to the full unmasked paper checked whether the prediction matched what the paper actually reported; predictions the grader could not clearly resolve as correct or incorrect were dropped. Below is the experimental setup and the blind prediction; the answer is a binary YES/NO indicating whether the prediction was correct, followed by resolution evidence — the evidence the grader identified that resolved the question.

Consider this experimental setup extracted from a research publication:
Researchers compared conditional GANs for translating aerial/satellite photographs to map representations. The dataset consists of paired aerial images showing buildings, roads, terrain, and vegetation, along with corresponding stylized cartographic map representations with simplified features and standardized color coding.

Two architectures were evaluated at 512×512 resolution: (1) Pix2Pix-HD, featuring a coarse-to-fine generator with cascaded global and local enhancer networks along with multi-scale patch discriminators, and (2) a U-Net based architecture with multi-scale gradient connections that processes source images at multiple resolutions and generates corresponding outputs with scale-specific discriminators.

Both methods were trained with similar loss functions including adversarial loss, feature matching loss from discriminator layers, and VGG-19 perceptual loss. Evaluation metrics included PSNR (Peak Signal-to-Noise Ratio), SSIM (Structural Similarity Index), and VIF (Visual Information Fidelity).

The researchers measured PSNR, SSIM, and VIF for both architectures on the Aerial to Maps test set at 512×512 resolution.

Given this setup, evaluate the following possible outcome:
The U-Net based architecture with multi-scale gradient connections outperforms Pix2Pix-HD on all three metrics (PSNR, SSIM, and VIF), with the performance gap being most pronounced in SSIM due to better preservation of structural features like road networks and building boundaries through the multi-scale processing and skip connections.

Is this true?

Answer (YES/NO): NO